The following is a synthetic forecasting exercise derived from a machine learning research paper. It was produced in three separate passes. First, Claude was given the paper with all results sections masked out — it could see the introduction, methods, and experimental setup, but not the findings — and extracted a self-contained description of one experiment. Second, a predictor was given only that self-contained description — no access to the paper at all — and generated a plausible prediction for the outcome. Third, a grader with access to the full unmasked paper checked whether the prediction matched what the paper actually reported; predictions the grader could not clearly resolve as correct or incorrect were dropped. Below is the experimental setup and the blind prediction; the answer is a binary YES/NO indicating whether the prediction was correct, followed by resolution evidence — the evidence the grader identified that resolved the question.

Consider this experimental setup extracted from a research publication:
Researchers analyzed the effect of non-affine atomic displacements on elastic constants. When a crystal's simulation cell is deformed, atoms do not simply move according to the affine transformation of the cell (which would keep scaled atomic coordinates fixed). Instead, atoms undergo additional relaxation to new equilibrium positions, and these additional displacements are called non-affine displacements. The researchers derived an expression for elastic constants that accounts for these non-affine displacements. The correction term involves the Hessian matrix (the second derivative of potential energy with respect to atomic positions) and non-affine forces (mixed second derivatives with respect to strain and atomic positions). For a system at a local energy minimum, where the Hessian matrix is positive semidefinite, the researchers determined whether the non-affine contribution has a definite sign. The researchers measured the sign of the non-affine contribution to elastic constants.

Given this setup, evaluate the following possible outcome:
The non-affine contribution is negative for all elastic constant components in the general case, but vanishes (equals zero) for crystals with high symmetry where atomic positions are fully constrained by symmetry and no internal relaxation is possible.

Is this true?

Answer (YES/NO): YES